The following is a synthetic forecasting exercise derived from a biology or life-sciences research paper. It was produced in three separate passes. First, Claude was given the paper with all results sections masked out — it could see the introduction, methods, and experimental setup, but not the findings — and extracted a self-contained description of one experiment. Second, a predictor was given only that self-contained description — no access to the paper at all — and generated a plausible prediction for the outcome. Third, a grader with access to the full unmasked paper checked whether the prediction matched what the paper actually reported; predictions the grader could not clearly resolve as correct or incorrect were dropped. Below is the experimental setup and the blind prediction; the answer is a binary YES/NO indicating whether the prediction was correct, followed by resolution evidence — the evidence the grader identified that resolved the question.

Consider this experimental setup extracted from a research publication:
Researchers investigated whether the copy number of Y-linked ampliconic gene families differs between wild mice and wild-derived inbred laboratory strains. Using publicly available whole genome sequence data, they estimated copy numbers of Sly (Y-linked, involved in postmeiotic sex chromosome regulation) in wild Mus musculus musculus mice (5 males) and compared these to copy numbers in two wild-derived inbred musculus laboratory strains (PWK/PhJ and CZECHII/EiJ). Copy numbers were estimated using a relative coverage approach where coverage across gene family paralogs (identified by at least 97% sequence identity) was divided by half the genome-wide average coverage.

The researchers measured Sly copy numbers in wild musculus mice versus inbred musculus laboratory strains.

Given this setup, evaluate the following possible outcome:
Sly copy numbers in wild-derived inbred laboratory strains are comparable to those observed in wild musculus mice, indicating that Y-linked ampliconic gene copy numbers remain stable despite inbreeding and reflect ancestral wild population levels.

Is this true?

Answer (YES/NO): YES